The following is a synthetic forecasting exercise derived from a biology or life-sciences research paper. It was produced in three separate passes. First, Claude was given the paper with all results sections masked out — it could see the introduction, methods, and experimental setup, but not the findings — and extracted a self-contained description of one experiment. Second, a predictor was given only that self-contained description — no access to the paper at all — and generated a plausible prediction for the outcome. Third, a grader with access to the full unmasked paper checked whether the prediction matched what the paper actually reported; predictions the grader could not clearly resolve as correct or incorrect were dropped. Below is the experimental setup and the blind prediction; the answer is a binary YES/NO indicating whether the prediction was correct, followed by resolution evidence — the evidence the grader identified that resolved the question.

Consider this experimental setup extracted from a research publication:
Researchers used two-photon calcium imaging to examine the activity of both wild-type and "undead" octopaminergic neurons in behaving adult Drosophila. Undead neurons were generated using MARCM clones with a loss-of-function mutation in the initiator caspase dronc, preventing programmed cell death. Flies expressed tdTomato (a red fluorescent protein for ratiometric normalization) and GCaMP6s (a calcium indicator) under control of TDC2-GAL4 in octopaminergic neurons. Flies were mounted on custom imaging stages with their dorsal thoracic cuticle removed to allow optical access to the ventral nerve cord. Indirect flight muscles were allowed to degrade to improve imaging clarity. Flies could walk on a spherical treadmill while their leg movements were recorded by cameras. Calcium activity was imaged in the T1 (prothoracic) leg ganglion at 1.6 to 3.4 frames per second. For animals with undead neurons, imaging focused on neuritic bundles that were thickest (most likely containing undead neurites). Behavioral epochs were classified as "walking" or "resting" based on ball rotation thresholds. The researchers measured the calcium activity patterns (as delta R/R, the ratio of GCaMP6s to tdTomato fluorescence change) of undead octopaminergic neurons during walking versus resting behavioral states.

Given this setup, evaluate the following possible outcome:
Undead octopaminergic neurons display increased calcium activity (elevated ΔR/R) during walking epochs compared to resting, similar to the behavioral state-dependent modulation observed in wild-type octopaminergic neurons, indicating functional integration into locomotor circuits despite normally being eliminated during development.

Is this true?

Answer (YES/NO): YES